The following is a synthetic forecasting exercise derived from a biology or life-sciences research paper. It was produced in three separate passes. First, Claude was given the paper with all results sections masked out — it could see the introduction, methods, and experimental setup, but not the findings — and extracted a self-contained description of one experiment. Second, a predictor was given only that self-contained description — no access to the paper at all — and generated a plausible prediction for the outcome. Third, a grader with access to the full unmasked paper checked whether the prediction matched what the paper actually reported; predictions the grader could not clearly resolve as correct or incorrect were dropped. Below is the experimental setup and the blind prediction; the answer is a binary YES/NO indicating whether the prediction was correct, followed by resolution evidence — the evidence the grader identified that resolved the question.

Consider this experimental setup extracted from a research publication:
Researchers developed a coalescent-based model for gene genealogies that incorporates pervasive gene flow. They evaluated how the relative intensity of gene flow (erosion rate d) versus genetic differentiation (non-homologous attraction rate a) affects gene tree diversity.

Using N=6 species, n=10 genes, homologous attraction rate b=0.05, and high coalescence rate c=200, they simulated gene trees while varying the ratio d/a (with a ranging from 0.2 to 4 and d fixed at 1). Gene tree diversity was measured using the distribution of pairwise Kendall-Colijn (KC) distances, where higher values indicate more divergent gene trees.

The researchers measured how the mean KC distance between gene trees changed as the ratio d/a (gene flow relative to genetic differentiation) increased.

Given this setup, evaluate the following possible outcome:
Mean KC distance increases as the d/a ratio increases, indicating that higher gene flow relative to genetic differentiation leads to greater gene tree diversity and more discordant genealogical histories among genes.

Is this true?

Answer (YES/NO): YES